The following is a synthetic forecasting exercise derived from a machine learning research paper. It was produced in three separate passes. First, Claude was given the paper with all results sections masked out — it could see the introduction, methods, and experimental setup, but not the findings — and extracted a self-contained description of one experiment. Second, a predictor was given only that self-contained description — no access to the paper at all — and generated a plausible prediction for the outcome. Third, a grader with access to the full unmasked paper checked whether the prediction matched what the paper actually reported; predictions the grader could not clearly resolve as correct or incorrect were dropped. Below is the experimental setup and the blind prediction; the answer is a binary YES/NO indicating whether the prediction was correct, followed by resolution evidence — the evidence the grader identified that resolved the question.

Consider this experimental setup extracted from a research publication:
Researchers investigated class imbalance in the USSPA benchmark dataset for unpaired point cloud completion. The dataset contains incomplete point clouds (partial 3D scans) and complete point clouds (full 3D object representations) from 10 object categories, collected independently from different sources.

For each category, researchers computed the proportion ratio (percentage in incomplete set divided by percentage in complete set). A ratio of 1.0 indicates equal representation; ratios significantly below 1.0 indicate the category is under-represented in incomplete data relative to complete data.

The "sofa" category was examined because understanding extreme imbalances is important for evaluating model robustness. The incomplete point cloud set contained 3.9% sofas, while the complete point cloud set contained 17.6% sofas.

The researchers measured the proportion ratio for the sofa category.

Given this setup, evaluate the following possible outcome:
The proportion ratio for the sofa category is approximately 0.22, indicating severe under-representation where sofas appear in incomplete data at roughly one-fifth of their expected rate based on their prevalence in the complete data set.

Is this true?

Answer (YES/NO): YES